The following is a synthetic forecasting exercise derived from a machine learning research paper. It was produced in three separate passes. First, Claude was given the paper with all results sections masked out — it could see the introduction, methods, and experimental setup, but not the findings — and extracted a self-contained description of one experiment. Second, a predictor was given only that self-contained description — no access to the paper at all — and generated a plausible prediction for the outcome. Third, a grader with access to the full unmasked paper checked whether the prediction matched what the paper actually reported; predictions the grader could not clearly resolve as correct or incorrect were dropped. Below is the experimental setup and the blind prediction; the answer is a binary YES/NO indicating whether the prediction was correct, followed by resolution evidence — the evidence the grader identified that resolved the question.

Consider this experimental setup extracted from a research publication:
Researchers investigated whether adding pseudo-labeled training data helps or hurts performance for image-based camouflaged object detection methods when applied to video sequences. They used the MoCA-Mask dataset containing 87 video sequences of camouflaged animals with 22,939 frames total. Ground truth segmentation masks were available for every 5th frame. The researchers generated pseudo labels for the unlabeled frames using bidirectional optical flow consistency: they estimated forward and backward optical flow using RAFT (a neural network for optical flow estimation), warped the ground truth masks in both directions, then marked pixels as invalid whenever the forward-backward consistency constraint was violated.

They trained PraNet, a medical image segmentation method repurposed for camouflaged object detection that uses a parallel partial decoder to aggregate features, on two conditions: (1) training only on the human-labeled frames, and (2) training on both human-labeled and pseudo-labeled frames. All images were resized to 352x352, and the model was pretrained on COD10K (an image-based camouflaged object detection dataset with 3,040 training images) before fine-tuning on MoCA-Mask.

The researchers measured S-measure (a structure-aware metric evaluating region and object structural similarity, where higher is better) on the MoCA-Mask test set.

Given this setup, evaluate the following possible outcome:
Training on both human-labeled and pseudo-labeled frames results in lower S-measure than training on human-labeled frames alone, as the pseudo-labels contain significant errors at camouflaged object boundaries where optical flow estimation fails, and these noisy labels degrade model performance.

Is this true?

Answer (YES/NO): YES